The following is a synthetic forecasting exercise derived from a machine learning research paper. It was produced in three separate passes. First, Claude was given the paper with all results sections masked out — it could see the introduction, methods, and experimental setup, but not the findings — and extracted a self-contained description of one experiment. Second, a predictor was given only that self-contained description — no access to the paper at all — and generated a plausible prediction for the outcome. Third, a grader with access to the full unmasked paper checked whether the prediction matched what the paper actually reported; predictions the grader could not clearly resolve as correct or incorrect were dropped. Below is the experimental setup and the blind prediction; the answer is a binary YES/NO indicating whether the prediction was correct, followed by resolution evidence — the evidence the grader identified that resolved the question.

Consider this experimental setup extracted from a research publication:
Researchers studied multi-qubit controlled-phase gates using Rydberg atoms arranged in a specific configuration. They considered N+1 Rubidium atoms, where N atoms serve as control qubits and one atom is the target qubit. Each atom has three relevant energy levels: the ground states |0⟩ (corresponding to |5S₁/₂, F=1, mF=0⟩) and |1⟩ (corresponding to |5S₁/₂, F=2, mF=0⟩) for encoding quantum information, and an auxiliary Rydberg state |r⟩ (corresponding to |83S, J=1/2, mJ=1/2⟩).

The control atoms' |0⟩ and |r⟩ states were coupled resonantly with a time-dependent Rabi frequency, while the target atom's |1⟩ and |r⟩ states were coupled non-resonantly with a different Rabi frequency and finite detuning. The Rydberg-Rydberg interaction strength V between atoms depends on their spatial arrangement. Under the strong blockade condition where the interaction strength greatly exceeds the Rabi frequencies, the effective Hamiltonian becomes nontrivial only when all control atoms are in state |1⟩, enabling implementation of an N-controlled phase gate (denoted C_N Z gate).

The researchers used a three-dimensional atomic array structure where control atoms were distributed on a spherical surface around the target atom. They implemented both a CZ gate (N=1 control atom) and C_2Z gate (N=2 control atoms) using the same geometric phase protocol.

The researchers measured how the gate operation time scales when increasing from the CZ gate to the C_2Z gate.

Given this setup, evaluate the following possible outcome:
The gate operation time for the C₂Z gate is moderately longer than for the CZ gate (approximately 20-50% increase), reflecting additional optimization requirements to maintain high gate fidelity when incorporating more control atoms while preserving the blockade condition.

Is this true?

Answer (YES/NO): NO